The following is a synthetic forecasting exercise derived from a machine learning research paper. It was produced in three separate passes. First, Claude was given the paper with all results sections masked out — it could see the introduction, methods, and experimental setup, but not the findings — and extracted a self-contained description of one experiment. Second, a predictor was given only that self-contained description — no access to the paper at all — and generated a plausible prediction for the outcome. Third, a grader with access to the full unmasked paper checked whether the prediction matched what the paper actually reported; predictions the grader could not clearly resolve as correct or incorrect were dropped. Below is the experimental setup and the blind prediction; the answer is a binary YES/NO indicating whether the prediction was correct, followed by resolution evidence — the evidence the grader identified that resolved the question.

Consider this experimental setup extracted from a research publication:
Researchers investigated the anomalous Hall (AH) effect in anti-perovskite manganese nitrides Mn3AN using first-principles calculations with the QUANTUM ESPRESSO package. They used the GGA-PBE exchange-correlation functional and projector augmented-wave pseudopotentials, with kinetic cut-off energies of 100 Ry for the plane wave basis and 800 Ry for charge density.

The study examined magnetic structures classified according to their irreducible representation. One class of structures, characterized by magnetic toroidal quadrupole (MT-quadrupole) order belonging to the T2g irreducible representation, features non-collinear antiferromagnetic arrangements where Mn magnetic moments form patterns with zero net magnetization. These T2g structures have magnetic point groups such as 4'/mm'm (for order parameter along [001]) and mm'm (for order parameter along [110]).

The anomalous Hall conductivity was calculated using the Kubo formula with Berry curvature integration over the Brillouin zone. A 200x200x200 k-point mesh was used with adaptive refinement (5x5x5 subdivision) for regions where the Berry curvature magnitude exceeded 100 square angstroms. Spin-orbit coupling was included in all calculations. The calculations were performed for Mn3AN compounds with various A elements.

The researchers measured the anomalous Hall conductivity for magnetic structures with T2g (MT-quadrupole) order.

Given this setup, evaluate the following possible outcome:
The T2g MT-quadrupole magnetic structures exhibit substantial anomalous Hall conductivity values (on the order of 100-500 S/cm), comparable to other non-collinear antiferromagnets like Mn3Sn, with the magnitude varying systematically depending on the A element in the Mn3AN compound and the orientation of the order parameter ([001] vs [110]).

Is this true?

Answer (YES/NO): NO